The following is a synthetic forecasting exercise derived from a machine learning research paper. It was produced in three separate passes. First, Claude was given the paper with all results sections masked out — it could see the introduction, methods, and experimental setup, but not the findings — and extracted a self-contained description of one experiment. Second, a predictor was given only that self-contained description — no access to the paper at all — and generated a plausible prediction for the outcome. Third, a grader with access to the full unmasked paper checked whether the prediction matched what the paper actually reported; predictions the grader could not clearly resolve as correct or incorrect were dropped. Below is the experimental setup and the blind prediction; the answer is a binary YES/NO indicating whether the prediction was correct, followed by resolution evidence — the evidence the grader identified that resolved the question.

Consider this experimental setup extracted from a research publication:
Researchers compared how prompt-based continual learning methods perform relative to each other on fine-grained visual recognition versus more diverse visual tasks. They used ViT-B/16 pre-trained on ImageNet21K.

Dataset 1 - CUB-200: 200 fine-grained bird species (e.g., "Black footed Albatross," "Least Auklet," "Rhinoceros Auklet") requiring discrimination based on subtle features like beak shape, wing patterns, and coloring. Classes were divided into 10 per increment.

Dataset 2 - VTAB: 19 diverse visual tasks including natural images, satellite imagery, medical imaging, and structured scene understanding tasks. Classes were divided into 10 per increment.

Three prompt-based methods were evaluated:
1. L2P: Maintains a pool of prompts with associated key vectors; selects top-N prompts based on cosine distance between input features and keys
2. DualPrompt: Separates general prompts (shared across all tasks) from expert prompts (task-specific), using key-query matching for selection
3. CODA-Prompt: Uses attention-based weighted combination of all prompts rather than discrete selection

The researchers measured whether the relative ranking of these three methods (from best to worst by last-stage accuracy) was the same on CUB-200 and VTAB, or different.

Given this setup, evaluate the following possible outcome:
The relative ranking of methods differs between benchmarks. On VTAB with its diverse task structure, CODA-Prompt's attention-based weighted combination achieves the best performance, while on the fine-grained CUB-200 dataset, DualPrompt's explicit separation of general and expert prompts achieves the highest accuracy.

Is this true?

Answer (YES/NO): NO